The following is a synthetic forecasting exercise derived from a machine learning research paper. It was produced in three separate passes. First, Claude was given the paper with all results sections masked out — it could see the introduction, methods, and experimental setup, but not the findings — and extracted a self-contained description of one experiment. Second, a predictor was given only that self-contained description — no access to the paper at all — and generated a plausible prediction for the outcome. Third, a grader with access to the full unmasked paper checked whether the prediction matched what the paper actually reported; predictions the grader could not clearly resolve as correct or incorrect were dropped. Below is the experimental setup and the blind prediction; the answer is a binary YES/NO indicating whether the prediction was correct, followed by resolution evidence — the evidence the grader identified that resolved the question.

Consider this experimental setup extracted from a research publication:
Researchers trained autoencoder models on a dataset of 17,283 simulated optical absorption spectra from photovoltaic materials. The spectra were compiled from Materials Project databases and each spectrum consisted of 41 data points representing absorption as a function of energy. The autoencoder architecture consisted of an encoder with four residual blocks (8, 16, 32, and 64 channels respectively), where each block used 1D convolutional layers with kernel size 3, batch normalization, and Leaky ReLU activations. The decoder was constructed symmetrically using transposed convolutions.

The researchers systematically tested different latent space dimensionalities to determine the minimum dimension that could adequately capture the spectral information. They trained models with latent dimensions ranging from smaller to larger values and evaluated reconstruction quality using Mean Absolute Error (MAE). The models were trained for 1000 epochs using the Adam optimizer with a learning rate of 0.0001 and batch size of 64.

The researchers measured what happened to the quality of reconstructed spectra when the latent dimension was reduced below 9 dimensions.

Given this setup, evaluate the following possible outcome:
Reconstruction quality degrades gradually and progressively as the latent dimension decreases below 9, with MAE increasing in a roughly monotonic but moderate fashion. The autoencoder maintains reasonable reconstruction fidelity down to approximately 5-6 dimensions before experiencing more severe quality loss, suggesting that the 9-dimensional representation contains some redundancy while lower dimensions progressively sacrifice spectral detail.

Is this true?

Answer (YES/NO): NO